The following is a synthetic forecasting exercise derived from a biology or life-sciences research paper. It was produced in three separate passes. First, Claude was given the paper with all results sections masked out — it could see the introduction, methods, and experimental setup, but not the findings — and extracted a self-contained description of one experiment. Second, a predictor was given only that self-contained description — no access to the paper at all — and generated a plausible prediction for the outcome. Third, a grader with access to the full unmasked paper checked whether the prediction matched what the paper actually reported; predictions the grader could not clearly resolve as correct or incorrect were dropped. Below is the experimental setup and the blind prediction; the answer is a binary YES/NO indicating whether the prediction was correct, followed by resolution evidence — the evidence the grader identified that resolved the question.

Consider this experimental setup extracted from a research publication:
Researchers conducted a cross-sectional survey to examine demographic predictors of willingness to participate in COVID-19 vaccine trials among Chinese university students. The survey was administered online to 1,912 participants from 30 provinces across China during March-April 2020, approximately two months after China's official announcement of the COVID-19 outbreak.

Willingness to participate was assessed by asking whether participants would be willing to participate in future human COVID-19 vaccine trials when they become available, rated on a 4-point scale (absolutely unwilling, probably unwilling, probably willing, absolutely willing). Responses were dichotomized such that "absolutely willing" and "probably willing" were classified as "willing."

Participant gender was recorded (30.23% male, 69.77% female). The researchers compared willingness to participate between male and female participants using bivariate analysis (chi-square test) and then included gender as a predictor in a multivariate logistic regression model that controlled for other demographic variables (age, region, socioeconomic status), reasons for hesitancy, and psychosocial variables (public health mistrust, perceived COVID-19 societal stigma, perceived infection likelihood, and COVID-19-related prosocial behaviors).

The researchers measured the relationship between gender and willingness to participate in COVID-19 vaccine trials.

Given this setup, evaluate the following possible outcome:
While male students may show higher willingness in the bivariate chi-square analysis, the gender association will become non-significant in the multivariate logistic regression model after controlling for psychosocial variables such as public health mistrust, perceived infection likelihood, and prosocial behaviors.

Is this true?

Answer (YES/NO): NO